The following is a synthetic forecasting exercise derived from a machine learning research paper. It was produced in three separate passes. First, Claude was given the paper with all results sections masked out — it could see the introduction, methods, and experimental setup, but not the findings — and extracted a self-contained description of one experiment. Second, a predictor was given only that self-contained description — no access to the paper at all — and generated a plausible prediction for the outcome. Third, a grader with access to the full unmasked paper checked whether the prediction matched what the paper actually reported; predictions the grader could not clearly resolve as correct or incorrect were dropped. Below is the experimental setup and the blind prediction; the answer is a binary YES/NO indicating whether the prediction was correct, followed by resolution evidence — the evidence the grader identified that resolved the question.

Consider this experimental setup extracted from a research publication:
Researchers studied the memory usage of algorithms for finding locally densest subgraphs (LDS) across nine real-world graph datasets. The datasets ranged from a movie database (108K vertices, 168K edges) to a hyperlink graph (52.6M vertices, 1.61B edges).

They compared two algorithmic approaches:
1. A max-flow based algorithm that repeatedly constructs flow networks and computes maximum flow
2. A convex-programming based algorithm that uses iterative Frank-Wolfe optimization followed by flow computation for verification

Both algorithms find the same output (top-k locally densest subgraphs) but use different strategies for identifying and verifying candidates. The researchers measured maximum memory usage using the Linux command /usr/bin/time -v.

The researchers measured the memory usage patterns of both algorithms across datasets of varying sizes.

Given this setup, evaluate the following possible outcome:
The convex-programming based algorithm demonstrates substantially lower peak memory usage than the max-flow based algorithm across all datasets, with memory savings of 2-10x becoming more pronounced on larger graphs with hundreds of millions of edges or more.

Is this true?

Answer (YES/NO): NO